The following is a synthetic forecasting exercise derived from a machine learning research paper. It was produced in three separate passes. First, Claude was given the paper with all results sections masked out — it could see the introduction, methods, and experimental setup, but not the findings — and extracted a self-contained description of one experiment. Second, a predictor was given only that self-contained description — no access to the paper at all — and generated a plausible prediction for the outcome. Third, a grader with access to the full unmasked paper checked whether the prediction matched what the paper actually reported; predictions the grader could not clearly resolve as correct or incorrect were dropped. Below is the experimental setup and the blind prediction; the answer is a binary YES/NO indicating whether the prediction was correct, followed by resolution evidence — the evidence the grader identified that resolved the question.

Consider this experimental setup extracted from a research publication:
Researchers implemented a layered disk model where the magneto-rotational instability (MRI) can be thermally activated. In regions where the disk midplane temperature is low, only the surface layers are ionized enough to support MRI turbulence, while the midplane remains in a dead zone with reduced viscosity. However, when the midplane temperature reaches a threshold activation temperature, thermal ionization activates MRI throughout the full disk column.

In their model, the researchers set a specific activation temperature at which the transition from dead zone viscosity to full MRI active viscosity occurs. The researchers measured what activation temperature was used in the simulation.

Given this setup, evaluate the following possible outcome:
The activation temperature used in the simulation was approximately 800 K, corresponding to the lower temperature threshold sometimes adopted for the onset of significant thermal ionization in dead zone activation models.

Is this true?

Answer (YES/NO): NO